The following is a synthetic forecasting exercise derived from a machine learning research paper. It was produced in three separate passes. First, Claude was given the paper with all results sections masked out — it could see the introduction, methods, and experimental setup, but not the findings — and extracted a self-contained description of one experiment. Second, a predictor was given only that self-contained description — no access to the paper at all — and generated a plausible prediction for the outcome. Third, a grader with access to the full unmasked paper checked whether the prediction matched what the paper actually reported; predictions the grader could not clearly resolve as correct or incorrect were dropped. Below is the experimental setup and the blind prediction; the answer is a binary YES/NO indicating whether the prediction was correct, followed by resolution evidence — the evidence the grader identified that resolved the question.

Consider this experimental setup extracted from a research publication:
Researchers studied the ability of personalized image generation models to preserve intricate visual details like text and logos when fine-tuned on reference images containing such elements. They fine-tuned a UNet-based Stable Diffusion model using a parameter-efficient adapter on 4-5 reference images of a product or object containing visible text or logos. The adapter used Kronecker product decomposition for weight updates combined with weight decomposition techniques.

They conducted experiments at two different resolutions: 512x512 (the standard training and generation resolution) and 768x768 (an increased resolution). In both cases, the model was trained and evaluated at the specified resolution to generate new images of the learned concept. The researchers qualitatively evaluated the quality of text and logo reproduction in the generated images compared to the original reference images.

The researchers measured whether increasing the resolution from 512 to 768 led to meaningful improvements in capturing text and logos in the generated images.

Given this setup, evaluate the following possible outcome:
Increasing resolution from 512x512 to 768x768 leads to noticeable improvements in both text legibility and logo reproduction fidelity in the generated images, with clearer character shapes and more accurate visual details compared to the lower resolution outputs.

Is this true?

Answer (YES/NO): NO